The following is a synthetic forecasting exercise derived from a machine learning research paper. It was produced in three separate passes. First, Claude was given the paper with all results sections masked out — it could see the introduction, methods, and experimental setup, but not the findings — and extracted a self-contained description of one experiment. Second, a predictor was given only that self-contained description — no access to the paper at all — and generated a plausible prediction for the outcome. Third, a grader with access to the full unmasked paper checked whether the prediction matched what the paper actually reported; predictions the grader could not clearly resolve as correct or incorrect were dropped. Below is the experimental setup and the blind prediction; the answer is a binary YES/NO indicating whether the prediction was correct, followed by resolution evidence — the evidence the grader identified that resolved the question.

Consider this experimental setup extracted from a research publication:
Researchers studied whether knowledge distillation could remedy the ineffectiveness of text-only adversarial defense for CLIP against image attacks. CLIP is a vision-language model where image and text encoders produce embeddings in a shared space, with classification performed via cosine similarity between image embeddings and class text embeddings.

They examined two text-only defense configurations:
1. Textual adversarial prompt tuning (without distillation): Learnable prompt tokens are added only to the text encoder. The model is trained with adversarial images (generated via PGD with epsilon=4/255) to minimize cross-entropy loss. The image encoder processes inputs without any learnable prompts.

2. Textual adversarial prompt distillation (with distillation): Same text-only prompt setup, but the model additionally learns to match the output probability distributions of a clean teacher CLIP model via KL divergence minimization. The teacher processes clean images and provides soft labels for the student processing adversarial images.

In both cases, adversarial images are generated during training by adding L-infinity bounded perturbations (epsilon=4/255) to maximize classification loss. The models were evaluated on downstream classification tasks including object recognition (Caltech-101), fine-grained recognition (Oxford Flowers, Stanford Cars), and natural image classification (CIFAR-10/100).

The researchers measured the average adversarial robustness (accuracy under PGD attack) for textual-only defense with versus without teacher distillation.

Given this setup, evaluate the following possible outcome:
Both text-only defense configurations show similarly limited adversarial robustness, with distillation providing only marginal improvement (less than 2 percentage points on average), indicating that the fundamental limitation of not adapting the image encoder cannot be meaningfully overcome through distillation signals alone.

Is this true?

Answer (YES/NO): NO